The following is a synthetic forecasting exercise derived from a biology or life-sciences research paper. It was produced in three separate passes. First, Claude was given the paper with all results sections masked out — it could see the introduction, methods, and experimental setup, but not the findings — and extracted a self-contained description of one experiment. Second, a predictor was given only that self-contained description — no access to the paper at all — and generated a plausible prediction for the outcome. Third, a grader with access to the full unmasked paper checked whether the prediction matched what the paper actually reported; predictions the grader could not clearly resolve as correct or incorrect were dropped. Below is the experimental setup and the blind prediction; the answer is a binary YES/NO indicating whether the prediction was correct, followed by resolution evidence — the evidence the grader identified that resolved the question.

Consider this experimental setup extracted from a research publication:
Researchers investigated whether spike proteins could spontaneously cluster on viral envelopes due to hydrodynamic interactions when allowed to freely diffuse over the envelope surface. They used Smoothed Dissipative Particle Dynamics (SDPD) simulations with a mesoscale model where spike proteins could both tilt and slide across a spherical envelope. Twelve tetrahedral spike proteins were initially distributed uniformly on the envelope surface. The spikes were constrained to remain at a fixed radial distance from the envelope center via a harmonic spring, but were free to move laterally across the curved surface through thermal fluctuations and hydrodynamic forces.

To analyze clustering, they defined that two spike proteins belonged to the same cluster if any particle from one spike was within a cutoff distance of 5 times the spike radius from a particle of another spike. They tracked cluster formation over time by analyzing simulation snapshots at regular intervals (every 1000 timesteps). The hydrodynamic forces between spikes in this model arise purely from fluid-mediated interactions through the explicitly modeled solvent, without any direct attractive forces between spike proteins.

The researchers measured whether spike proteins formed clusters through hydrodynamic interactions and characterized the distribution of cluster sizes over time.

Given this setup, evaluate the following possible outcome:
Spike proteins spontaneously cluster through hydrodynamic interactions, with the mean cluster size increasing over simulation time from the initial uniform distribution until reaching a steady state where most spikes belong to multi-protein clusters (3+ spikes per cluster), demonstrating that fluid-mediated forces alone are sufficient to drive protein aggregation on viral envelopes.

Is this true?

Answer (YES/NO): NO